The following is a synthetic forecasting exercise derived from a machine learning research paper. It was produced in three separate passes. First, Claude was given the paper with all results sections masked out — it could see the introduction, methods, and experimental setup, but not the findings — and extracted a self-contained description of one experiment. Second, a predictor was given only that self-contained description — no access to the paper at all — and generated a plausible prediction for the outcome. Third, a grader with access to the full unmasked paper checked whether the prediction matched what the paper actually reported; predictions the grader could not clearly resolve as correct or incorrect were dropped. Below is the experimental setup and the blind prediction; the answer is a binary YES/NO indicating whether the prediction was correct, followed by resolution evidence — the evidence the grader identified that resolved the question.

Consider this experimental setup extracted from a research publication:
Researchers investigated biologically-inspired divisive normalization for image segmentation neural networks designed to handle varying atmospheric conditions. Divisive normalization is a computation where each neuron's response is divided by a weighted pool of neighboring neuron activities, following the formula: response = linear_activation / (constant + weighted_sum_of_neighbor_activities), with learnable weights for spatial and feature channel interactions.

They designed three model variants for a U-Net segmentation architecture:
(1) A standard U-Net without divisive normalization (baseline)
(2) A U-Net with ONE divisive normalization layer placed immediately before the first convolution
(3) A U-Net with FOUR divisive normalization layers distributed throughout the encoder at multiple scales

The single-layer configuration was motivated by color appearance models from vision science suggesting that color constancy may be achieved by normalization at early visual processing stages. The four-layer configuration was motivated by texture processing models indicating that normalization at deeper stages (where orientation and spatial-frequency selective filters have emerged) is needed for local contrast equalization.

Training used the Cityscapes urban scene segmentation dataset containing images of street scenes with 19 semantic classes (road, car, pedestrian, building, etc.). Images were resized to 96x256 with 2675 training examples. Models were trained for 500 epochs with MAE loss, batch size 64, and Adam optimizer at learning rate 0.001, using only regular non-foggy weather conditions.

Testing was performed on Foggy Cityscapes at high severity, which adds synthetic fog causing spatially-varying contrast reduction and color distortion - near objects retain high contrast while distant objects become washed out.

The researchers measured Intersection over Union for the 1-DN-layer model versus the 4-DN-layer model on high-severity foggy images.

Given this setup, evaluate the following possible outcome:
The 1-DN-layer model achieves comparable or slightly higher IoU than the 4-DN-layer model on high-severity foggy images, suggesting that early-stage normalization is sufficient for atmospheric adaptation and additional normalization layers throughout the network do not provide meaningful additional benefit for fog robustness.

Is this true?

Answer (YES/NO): NO